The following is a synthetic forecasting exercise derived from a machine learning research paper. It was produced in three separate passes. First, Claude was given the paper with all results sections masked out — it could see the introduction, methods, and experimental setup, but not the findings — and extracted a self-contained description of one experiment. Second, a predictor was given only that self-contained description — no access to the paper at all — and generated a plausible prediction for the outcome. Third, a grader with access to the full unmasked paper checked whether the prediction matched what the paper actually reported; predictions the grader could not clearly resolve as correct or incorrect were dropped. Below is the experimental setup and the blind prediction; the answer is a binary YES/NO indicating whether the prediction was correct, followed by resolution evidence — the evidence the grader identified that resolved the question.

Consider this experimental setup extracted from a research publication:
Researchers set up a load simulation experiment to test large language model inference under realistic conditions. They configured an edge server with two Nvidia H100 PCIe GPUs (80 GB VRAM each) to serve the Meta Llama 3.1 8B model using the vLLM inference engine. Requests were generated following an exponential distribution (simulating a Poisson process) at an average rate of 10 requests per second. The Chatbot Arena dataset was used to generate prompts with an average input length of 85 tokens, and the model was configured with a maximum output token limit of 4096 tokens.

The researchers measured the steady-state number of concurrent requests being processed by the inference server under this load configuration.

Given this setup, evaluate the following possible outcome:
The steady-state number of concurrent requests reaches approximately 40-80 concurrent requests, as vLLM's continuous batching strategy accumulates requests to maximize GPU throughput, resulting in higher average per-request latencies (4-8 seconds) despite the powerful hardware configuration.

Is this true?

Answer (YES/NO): YES